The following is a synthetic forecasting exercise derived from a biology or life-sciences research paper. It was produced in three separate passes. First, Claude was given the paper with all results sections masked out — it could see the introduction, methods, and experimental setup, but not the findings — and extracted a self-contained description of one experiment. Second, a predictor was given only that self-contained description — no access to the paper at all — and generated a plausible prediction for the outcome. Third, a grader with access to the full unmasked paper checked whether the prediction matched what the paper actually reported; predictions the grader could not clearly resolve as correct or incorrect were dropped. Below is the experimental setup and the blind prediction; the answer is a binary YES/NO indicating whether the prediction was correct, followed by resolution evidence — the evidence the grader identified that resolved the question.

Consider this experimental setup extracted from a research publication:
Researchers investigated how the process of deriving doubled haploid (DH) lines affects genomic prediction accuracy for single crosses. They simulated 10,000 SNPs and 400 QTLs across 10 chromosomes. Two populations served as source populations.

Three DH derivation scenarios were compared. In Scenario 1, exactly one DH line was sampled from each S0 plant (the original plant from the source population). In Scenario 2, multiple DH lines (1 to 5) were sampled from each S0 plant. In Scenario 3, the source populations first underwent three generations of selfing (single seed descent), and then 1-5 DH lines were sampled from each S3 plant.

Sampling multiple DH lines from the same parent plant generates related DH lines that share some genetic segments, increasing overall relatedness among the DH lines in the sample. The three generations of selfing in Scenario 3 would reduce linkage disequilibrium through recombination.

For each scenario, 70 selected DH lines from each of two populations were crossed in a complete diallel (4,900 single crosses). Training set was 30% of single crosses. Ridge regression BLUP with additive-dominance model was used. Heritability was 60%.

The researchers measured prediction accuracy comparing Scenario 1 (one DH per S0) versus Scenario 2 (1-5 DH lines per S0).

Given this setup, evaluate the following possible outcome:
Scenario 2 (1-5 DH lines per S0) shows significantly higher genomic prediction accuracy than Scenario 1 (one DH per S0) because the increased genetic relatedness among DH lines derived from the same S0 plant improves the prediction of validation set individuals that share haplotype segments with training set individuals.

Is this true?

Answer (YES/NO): NO